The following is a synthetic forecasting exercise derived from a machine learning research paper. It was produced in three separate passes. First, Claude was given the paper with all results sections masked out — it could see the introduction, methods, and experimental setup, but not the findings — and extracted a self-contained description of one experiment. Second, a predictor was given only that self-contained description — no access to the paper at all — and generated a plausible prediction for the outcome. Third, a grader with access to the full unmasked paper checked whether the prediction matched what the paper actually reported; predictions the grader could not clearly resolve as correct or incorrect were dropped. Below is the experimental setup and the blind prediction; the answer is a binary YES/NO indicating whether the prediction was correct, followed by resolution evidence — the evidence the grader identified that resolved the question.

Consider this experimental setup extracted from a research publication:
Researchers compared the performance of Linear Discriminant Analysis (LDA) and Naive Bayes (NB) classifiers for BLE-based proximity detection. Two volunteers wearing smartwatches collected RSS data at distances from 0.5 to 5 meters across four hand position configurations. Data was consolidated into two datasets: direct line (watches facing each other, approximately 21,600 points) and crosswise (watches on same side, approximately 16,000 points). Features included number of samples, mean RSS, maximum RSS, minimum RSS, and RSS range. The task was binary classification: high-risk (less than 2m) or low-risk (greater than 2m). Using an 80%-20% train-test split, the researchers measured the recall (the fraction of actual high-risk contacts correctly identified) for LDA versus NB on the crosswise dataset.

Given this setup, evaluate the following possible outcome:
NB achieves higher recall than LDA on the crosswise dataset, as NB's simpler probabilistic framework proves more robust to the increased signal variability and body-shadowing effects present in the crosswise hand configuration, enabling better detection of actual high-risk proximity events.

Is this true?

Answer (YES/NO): YES